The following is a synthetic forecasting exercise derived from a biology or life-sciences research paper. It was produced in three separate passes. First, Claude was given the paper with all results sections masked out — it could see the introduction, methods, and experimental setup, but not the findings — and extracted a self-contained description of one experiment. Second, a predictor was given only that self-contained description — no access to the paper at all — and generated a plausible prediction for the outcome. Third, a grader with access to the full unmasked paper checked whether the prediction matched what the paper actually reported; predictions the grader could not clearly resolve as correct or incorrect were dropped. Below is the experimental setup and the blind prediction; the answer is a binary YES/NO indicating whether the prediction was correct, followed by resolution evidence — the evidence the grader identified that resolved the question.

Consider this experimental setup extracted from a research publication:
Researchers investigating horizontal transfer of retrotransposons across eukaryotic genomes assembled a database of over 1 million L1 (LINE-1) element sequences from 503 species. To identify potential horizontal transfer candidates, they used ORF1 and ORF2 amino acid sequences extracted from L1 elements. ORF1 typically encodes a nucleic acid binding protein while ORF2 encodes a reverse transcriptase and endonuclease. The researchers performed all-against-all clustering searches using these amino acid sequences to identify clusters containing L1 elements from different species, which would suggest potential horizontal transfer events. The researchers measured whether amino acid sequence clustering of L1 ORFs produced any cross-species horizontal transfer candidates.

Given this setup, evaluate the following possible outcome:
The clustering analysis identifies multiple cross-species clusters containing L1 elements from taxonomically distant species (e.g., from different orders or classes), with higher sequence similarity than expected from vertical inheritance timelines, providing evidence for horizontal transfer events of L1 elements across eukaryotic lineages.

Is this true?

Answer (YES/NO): NO